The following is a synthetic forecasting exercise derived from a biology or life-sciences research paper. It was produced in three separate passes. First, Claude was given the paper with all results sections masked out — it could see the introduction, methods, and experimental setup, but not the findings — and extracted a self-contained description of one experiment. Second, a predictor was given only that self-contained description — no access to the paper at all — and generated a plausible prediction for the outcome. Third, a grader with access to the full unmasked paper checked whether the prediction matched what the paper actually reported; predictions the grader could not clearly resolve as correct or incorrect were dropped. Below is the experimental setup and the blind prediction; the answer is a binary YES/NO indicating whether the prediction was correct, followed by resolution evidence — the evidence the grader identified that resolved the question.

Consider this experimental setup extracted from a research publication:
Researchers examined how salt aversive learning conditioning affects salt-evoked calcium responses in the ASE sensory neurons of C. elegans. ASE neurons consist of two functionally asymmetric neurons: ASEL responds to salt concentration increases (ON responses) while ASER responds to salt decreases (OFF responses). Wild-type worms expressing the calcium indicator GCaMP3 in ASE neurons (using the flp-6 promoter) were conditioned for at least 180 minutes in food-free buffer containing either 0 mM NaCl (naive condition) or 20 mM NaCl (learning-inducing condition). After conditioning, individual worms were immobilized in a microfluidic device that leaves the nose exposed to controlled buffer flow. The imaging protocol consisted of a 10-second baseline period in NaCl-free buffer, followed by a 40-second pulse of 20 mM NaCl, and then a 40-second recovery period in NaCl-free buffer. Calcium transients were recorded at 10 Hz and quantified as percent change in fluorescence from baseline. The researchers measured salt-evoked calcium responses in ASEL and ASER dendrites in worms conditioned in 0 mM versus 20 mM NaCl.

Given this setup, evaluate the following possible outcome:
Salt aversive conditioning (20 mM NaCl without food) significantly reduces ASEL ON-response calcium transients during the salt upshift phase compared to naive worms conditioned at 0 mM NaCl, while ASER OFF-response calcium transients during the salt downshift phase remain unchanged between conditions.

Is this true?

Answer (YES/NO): NO